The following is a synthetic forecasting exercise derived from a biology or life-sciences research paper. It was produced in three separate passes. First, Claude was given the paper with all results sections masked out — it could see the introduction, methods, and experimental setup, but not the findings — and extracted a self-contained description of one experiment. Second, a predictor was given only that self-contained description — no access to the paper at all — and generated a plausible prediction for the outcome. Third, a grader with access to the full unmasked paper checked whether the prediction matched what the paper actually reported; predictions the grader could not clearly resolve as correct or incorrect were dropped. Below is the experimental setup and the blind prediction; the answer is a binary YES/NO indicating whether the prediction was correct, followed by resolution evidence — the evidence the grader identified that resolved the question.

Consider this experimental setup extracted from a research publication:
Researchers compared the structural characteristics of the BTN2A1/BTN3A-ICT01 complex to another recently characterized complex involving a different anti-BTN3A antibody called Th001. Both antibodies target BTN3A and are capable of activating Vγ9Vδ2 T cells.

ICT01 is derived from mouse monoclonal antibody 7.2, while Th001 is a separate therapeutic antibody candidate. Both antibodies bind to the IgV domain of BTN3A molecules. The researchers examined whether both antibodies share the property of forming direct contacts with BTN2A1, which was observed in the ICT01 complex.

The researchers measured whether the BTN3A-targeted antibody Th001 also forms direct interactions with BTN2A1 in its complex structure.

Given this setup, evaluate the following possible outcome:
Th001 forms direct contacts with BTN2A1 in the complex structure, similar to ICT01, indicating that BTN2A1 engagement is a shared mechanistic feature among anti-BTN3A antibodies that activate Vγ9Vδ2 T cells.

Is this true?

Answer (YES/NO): YES